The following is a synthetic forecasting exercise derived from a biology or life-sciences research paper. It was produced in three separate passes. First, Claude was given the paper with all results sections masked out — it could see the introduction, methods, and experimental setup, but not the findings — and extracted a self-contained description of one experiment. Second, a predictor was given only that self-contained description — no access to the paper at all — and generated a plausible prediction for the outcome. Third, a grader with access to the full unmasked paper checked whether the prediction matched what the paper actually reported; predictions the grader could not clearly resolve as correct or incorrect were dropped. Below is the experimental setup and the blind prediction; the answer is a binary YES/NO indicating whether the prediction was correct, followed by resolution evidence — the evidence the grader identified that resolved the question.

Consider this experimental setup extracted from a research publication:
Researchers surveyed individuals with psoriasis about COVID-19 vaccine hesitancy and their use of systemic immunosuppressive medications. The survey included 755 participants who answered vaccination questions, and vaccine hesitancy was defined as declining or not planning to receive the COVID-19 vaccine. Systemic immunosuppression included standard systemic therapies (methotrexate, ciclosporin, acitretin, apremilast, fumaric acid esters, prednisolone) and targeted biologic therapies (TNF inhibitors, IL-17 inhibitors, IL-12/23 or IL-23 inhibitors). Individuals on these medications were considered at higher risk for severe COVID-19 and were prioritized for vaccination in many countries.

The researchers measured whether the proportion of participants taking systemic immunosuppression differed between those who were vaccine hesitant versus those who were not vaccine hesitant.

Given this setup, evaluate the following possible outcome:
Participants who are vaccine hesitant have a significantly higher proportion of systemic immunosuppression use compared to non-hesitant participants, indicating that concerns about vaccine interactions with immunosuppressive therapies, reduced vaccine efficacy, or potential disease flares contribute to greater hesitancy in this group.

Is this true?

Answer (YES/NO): NO